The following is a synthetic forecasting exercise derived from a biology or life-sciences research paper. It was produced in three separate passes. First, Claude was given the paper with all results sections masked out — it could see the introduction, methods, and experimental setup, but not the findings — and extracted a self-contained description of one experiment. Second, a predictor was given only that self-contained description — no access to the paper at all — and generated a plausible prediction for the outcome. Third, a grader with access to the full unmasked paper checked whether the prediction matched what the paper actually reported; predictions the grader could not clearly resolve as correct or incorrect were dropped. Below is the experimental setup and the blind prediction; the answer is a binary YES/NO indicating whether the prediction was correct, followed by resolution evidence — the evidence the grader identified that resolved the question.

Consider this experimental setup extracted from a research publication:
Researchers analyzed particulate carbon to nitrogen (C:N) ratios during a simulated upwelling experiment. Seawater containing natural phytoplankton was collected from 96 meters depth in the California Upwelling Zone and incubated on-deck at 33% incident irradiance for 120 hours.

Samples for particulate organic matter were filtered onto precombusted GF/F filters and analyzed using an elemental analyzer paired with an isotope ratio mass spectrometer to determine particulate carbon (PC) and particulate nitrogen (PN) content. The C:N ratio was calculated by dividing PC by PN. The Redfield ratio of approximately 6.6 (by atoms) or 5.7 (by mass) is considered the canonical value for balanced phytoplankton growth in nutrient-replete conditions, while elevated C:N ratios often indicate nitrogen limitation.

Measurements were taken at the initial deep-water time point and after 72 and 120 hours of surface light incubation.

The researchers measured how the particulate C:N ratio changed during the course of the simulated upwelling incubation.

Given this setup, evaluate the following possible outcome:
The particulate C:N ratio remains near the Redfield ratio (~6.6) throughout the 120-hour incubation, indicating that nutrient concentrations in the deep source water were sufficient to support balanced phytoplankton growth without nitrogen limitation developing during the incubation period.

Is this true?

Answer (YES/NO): NO